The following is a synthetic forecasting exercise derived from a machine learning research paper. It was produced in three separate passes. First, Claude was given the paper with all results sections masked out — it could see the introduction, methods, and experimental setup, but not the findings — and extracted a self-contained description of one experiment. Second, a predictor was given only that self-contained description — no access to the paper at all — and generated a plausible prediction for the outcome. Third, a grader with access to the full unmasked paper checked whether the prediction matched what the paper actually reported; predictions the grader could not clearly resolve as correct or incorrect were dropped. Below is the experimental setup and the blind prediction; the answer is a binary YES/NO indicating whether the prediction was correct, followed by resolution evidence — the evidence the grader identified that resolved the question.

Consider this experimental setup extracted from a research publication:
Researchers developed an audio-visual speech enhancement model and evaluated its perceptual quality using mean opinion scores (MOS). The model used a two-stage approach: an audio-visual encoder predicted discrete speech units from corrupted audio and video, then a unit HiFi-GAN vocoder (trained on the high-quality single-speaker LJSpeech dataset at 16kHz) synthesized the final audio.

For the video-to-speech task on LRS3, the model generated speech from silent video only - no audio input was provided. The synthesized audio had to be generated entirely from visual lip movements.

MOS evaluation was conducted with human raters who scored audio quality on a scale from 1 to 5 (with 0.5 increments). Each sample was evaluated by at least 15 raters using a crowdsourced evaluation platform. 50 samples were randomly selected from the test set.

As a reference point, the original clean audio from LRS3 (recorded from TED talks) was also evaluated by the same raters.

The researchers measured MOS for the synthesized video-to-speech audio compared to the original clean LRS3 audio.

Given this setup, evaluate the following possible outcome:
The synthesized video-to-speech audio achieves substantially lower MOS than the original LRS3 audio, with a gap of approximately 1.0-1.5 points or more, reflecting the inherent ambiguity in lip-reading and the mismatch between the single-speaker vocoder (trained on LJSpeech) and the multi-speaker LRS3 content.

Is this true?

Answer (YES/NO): NO